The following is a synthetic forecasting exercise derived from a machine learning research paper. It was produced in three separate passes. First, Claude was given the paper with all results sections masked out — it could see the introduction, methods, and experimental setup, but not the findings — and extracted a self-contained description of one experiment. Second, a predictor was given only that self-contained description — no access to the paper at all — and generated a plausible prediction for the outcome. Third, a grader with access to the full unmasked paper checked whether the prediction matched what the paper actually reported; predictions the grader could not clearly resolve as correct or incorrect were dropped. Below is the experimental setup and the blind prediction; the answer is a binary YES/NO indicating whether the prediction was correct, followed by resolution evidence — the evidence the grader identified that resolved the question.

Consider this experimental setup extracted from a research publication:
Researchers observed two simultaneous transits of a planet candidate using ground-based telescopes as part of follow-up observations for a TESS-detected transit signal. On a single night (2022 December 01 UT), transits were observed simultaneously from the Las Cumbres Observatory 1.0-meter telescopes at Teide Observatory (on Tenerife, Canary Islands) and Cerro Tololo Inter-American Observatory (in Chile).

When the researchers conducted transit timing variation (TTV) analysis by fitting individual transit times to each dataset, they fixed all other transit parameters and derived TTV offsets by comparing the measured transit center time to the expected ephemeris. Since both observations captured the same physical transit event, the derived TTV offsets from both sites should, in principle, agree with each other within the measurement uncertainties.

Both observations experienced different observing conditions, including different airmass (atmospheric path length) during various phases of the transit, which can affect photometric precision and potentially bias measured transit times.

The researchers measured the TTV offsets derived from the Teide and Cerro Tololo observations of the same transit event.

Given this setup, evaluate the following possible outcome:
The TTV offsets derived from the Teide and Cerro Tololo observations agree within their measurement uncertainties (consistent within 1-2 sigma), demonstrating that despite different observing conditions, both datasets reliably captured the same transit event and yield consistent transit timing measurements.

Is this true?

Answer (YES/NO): NO